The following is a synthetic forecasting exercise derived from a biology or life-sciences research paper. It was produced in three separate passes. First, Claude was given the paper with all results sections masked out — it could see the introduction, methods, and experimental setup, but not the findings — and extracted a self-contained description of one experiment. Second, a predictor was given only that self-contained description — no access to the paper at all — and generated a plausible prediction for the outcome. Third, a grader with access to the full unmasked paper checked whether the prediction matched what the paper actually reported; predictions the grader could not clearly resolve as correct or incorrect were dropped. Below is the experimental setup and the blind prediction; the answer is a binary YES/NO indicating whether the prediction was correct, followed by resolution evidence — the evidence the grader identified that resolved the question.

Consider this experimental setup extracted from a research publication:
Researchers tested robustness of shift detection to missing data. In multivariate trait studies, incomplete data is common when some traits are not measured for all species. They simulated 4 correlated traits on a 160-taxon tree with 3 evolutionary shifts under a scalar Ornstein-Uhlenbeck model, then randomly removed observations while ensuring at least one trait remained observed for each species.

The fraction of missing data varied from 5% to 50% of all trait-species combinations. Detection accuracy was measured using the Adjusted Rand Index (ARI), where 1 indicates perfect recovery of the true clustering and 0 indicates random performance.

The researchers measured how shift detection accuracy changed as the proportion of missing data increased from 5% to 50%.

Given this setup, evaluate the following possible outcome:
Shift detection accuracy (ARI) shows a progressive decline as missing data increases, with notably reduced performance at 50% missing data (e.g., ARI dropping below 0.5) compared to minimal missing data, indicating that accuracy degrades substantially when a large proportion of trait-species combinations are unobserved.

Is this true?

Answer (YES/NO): NO